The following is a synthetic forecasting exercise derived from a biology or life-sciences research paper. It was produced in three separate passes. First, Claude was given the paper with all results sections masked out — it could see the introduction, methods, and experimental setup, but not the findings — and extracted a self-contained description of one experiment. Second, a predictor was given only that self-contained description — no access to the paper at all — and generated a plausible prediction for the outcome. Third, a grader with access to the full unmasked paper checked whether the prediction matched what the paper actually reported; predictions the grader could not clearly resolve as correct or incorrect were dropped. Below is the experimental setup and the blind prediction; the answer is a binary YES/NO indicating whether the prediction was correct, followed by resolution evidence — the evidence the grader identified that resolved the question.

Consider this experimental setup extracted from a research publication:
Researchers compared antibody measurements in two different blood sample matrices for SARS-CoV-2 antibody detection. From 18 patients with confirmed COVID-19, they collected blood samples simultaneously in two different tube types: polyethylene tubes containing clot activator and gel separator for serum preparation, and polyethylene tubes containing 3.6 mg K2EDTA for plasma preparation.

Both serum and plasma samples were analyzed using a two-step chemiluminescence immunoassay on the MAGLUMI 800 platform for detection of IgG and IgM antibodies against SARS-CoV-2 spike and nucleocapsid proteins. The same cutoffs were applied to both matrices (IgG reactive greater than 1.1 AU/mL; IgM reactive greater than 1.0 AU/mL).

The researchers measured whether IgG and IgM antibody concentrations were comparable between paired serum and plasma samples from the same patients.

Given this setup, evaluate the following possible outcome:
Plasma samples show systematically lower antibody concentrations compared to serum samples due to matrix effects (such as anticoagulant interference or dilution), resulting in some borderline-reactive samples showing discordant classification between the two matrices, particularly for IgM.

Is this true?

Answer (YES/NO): NO